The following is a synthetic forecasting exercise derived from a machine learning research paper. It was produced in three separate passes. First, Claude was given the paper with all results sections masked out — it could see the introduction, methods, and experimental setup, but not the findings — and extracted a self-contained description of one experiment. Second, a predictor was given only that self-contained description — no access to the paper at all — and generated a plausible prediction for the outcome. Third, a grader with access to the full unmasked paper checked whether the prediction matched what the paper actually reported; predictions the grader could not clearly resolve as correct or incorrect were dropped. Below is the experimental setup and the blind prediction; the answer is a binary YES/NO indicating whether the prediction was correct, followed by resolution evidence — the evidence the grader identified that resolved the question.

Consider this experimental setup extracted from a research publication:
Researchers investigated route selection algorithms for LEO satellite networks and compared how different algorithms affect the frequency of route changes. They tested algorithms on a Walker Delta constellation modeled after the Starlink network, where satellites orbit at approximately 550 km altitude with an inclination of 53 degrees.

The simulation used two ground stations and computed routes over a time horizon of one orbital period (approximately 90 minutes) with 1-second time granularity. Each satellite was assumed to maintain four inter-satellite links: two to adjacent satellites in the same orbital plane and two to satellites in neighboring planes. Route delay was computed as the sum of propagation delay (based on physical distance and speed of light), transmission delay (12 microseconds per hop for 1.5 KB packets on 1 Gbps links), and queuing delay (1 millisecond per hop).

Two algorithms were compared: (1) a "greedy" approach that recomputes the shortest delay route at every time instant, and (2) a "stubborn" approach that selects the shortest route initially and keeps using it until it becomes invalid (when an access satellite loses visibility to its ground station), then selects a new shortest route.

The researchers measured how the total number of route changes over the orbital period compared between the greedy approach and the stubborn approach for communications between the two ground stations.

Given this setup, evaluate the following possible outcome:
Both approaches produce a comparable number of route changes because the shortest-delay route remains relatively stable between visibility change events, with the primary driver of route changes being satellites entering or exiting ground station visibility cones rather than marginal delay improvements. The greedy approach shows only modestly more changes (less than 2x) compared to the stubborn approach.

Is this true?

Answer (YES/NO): YES